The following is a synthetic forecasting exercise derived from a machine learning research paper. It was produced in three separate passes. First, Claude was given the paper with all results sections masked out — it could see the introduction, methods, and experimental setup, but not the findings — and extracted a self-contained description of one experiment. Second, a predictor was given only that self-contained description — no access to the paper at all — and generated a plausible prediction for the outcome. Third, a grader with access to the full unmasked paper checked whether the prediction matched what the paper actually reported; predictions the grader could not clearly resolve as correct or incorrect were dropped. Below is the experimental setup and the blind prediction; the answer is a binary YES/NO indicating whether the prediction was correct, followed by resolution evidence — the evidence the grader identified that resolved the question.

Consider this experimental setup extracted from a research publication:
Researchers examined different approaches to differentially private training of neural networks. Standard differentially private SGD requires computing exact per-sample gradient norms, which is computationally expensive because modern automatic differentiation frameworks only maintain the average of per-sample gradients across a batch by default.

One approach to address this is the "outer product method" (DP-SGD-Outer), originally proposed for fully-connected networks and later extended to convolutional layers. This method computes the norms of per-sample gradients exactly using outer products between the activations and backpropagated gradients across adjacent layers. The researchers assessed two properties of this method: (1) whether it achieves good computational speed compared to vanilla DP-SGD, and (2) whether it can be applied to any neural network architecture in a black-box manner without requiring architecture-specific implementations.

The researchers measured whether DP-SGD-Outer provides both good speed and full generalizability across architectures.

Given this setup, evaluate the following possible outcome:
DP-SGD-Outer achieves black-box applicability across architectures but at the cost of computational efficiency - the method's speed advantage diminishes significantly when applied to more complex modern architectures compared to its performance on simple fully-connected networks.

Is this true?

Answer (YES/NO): NO